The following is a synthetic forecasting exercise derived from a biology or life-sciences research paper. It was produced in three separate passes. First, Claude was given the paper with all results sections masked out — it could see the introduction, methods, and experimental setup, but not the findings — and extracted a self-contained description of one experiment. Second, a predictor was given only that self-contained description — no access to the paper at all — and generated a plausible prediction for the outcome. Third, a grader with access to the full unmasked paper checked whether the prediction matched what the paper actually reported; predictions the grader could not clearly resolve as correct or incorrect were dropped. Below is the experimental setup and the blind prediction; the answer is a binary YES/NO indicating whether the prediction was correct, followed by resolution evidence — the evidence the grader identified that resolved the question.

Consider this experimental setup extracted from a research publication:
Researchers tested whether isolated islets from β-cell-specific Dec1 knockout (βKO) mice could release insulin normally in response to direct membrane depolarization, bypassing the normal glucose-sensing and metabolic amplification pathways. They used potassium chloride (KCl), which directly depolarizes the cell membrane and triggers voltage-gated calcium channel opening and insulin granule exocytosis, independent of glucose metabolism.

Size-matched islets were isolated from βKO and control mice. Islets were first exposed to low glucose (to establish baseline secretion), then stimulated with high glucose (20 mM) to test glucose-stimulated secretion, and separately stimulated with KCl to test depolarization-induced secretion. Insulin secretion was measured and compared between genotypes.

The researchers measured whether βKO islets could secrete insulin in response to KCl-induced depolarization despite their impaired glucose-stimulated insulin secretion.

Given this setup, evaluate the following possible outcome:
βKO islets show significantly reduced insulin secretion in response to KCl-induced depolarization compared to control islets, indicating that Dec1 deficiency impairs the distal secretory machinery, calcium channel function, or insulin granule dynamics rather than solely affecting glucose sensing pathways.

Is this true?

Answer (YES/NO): NO